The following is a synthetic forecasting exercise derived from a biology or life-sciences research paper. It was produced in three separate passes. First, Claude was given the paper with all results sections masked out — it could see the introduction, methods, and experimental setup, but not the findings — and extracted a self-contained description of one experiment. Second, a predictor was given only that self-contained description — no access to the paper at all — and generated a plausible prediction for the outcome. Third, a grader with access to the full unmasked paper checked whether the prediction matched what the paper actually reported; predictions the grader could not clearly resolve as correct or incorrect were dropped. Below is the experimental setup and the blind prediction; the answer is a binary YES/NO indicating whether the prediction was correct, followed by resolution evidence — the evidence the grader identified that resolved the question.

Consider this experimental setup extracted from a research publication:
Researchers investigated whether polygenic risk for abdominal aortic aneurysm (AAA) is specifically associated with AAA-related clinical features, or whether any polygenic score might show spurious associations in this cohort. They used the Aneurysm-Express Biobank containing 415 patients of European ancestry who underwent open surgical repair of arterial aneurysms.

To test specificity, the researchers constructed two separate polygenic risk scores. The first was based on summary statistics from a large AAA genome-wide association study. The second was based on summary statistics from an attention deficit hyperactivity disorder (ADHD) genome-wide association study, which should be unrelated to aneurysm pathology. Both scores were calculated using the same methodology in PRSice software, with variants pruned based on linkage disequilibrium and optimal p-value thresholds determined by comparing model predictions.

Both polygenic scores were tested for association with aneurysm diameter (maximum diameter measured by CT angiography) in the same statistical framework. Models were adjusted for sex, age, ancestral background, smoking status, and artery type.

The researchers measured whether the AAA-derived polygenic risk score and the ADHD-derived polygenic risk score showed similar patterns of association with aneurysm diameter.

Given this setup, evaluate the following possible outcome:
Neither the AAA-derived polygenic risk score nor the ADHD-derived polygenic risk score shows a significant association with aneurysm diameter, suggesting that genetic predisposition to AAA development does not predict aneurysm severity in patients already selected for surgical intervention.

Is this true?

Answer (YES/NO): NO